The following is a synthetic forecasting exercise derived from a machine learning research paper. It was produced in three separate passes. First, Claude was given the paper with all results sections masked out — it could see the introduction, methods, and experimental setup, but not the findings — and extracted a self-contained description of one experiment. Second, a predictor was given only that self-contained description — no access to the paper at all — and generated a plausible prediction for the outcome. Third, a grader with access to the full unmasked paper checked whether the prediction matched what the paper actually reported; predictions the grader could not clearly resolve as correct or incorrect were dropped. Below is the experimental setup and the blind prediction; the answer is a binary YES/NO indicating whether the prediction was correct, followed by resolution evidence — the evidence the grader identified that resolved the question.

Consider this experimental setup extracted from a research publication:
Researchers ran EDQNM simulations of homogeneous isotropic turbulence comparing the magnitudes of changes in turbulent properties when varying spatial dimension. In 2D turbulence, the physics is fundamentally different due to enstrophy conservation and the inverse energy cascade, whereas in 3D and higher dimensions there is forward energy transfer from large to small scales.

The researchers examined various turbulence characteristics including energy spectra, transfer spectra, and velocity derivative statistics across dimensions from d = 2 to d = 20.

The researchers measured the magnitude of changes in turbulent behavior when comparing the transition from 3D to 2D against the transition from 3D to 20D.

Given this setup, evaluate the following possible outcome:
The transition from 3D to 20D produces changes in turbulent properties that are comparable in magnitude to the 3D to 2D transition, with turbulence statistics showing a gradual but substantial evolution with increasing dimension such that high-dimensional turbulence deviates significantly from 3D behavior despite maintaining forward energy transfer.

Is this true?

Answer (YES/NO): NO